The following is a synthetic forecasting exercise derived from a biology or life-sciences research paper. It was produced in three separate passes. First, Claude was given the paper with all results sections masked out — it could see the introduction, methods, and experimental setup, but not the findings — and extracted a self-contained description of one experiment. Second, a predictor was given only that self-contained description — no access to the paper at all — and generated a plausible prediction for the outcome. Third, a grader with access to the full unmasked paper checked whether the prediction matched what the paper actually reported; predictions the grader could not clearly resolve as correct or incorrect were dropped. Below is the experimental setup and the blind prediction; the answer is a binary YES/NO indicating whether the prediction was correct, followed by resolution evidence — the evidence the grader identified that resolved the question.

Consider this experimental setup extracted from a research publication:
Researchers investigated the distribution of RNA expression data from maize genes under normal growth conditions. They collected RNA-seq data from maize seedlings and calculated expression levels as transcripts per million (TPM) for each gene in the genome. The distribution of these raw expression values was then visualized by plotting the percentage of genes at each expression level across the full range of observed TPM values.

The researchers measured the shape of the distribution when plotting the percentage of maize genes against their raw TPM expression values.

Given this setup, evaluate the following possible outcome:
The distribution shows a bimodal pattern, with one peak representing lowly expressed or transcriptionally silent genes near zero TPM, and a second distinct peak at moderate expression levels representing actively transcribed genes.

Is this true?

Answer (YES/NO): NO